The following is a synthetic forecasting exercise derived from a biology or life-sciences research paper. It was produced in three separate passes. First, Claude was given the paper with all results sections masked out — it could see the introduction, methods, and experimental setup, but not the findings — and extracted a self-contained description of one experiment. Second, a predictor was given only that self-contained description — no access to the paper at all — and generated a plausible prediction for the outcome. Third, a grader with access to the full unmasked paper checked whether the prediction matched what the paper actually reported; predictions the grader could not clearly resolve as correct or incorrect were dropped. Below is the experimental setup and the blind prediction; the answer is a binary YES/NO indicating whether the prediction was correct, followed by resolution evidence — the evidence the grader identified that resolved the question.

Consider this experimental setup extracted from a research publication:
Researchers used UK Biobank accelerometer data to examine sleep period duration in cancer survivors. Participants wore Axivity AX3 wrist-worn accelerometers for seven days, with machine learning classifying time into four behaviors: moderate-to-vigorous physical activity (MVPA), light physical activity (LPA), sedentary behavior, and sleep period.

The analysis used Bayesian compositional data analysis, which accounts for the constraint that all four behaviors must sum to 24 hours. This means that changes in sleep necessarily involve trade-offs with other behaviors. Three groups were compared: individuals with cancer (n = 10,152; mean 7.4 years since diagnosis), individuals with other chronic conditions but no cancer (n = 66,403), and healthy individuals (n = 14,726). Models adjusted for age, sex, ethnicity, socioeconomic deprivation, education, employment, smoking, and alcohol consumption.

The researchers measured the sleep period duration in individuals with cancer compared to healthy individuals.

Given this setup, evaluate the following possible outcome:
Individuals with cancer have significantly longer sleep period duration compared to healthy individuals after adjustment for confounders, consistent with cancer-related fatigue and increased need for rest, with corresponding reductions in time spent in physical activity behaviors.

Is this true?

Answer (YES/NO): YES